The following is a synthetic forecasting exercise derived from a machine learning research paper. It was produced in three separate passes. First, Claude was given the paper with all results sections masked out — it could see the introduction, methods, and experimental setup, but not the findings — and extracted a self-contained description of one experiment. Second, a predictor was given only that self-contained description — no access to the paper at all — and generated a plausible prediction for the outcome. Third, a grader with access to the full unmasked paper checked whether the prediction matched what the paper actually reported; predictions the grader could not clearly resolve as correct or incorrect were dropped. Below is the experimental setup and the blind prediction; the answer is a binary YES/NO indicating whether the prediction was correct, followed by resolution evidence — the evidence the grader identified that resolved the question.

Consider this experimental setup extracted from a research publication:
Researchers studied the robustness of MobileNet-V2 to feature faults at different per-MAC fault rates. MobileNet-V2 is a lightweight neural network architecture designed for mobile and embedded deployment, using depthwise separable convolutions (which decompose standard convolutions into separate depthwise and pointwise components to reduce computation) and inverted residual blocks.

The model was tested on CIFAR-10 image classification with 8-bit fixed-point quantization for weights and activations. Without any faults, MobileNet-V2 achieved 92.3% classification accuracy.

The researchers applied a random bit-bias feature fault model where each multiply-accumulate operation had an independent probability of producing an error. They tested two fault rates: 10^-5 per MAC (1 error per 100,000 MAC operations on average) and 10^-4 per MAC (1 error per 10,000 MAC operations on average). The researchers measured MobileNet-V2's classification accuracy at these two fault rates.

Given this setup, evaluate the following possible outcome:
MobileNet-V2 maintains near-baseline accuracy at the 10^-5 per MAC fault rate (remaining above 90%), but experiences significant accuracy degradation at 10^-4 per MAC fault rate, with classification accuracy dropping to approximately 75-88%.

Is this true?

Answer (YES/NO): NO